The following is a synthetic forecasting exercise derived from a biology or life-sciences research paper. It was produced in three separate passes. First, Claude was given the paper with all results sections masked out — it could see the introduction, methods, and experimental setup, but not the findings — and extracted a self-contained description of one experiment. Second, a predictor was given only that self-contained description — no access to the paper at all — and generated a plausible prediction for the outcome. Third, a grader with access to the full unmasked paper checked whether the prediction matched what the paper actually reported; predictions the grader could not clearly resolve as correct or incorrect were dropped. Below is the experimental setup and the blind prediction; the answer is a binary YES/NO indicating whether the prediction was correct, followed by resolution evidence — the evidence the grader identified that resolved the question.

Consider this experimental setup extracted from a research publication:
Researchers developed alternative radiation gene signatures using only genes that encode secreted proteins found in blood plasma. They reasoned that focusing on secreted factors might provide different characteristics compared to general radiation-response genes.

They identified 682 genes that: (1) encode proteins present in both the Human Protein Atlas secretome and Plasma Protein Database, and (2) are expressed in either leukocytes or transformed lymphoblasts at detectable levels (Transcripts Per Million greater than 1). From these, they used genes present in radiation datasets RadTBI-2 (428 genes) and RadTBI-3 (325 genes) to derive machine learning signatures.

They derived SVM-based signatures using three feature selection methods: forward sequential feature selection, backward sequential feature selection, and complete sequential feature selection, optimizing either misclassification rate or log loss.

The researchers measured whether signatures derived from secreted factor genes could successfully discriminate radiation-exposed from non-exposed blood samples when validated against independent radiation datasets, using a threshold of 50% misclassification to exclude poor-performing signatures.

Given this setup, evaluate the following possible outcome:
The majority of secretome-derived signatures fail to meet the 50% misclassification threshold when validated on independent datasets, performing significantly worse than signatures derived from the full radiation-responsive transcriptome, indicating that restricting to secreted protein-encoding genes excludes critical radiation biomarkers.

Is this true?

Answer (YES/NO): NO